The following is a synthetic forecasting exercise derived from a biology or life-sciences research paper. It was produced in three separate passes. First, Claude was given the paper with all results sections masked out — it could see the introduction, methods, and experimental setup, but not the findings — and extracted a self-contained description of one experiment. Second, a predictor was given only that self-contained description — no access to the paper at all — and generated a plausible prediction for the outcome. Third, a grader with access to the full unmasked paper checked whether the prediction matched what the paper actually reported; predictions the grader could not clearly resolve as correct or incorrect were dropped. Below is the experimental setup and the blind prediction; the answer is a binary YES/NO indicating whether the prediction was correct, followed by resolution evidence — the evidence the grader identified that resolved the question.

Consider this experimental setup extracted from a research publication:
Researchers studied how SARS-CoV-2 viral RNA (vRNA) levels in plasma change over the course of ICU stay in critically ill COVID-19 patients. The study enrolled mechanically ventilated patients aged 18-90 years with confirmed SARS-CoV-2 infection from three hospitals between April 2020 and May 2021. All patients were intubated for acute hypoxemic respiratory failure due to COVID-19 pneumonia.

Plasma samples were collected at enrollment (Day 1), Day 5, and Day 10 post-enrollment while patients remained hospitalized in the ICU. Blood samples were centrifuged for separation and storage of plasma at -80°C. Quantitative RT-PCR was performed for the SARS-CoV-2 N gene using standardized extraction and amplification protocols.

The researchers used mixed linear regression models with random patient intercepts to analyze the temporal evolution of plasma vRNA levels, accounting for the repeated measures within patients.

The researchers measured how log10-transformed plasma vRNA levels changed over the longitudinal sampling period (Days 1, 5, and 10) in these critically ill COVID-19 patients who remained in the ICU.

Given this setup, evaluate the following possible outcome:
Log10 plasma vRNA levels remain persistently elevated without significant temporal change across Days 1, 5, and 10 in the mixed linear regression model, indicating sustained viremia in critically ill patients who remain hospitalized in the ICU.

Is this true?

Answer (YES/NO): NO